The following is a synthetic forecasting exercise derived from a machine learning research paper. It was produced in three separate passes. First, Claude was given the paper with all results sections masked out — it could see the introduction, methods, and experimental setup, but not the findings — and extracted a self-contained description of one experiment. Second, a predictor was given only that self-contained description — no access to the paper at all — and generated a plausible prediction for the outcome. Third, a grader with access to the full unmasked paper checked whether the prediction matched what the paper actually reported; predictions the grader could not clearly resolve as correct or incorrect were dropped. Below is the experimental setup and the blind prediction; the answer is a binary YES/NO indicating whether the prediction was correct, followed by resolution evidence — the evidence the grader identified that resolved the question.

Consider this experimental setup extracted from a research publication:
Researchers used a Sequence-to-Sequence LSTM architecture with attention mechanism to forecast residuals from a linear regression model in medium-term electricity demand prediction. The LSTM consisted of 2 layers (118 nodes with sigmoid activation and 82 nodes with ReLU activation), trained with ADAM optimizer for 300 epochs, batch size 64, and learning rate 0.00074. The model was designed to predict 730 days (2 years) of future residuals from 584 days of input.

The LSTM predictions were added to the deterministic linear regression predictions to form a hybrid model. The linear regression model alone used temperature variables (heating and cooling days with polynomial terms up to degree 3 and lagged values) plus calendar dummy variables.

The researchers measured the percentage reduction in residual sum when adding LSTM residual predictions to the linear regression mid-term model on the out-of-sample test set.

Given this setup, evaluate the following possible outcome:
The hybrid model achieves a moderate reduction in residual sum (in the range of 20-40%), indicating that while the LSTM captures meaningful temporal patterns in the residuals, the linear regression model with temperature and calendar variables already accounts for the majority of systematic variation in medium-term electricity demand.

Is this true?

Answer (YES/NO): NO